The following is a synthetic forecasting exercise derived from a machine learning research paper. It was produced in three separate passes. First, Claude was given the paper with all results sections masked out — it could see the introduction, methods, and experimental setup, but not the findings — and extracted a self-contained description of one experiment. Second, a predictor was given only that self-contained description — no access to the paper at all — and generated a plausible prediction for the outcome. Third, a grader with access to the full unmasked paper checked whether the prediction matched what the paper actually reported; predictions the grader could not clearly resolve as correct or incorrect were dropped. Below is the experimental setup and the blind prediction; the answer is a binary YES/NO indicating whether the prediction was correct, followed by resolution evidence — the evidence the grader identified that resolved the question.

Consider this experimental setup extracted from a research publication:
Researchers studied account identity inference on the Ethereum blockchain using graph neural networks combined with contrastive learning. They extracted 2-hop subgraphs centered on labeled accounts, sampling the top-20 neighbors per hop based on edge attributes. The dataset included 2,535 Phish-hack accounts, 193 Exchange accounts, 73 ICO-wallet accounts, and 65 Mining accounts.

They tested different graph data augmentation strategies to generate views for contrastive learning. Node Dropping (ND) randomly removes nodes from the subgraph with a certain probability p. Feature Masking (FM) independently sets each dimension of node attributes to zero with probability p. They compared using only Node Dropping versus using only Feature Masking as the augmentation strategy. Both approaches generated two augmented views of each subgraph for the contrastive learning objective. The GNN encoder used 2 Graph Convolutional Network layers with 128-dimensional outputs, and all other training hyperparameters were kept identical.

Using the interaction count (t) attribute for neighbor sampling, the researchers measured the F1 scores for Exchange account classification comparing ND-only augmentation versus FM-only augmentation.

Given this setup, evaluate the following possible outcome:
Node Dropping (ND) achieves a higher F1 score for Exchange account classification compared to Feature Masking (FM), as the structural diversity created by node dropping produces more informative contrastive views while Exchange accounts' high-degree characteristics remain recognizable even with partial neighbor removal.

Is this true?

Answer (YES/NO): NO